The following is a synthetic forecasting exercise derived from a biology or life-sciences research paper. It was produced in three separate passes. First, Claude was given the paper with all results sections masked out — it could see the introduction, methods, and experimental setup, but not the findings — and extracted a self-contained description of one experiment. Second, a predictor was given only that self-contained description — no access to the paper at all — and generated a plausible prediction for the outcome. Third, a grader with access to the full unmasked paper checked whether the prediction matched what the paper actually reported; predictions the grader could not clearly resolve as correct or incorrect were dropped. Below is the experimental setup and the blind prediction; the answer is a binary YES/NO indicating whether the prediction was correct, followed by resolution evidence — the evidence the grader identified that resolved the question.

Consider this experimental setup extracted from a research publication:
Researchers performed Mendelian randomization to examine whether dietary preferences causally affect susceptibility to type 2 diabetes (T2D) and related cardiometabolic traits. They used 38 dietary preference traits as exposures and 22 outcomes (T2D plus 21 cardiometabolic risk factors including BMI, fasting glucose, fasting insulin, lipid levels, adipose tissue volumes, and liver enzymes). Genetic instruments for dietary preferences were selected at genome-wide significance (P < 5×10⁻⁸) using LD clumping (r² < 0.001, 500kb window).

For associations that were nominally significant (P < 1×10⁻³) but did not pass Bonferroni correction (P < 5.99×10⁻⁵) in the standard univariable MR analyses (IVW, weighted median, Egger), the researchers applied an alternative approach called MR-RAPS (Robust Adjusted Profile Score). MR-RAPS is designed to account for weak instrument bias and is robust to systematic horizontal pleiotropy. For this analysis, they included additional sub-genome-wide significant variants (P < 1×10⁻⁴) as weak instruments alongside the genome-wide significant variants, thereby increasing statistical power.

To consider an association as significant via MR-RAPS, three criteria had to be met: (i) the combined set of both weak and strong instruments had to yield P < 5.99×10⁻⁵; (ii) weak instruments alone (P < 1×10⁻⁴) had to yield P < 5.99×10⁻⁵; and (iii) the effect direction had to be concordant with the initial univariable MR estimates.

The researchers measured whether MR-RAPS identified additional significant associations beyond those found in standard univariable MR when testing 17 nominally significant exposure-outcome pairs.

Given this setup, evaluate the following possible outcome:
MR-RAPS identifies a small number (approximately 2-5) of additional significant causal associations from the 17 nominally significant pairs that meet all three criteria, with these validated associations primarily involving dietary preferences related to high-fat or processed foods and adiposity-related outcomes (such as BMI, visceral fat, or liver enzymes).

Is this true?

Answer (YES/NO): NO